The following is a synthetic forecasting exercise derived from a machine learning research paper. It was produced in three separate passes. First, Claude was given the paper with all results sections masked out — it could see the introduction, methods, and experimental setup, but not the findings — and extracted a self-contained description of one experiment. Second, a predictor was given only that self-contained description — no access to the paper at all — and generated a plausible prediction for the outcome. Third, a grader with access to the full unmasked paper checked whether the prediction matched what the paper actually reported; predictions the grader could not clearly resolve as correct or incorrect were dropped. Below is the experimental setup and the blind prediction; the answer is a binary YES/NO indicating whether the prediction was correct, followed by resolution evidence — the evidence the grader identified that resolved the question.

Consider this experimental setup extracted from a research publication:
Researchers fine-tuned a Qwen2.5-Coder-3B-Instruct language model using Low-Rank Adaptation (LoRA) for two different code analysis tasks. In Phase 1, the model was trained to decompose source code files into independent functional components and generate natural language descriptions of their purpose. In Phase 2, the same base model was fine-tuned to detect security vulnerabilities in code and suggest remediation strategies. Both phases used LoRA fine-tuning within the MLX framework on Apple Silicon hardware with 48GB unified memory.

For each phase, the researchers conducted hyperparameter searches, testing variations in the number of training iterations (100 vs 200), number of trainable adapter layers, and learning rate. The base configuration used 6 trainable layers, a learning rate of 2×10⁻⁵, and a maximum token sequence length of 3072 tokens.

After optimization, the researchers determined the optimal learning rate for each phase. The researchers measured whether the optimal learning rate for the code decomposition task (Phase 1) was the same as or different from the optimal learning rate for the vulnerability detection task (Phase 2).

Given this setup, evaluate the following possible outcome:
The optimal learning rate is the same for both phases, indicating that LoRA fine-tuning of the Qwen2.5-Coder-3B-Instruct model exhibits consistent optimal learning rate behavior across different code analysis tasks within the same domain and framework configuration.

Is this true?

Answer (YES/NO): NO